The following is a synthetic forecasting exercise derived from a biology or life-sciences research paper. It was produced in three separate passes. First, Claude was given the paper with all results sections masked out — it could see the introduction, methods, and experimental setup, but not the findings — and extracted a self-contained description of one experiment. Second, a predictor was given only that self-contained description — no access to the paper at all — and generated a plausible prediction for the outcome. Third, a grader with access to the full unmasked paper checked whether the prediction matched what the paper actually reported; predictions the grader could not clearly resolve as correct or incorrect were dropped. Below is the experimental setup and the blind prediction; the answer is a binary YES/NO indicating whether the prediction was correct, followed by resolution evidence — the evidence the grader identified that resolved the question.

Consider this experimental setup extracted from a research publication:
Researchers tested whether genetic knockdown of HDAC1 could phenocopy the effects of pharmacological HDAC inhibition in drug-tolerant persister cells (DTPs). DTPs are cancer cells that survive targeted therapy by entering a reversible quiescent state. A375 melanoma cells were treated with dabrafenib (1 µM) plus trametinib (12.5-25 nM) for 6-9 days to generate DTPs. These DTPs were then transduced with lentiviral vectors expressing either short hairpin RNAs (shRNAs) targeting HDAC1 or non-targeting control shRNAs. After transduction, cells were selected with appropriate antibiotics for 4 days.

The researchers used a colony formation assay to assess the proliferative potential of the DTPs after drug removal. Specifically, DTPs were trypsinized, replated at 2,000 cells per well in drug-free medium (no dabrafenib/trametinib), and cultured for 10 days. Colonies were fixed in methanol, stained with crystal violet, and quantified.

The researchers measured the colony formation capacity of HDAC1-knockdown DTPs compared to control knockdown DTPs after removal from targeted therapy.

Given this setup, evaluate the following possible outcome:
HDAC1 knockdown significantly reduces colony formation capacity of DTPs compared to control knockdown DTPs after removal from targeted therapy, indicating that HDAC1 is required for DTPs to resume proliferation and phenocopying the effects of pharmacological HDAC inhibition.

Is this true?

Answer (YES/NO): NO